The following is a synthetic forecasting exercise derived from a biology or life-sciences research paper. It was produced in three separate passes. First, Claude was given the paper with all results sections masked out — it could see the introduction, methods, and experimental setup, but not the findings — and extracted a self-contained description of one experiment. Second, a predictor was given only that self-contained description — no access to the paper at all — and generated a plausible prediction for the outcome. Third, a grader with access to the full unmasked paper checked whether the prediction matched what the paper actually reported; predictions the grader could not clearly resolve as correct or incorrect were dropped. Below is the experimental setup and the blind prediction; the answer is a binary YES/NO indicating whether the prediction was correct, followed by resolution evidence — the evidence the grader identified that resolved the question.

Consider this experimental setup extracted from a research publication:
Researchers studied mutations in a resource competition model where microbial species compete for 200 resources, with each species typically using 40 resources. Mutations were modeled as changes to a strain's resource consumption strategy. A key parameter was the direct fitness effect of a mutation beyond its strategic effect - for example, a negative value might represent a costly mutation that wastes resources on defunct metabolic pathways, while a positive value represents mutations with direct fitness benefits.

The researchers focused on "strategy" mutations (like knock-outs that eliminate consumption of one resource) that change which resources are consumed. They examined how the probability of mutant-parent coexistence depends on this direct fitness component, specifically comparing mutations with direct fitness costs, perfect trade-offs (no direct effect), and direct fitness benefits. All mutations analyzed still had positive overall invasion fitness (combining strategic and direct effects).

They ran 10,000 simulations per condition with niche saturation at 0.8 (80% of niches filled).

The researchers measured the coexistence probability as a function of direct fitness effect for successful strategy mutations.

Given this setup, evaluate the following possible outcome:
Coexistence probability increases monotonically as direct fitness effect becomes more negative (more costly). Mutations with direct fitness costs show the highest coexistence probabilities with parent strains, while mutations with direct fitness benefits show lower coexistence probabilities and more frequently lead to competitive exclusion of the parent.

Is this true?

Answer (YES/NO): YES